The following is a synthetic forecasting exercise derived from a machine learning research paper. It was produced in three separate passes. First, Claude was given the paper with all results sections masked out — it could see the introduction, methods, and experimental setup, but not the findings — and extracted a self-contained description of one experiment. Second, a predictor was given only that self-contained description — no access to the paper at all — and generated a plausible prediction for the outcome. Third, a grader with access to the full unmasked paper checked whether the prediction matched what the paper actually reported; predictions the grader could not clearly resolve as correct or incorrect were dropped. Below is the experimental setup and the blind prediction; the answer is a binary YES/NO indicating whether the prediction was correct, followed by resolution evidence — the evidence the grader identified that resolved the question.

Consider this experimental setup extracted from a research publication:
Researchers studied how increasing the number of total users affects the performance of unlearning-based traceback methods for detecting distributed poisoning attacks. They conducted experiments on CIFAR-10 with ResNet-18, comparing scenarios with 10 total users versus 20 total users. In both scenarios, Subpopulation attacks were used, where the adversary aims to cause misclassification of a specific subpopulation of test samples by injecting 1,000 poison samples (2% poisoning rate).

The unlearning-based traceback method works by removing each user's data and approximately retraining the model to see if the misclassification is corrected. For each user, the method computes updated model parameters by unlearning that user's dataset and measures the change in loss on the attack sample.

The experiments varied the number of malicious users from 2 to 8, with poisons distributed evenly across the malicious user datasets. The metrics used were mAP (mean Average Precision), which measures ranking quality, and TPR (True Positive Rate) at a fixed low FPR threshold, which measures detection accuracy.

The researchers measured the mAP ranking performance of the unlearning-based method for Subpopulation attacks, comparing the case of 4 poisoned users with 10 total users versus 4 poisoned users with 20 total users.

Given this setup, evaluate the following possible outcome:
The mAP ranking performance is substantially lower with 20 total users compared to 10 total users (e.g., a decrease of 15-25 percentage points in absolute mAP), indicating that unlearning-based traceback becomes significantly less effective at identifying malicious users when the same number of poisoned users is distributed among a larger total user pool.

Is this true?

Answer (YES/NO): NO